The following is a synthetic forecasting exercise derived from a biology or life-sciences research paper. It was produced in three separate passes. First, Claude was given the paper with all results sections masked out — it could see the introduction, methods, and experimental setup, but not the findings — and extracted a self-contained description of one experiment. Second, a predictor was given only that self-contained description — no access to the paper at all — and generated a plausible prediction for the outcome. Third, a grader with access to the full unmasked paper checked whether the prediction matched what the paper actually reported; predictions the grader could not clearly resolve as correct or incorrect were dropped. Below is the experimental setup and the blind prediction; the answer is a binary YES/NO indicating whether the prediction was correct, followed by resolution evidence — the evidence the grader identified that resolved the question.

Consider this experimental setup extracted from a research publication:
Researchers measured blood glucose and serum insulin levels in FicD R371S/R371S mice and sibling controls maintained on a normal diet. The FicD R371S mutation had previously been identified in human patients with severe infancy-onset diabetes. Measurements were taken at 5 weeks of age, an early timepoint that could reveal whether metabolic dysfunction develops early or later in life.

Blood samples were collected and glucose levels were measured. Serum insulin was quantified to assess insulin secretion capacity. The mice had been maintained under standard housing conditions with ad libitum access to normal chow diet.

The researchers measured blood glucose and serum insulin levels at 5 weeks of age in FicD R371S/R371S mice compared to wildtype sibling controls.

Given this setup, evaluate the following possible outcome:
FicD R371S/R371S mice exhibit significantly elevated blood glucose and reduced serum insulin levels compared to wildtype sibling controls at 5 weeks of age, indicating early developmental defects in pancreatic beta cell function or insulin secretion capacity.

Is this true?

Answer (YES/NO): YES